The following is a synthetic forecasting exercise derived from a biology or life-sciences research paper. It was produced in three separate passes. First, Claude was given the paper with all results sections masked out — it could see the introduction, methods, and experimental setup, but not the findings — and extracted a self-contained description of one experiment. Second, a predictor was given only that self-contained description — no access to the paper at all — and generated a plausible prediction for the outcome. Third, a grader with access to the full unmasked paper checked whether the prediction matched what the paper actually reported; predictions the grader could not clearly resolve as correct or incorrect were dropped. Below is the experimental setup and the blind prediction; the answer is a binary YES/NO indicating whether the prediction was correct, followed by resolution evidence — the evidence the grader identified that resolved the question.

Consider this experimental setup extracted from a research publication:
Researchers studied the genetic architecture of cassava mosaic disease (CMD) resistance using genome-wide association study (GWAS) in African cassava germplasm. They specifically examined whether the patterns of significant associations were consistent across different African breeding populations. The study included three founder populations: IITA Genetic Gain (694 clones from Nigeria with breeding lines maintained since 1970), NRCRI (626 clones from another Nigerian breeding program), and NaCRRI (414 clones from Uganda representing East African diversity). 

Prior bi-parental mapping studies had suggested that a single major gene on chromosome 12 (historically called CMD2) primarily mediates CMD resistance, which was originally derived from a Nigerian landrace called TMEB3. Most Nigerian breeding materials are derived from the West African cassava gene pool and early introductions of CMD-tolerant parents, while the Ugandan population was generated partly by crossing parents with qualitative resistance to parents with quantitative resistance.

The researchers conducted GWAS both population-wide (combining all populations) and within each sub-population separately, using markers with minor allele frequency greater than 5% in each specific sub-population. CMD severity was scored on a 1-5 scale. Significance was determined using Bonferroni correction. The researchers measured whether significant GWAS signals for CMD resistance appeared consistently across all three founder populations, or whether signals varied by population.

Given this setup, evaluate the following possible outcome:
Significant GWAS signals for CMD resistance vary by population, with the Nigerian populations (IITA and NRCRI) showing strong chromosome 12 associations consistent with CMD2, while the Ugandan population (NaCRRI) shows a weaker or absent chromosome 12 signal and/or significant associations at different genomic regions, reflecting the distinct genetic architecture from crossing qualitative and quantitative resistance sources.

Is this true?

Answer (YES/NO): NO